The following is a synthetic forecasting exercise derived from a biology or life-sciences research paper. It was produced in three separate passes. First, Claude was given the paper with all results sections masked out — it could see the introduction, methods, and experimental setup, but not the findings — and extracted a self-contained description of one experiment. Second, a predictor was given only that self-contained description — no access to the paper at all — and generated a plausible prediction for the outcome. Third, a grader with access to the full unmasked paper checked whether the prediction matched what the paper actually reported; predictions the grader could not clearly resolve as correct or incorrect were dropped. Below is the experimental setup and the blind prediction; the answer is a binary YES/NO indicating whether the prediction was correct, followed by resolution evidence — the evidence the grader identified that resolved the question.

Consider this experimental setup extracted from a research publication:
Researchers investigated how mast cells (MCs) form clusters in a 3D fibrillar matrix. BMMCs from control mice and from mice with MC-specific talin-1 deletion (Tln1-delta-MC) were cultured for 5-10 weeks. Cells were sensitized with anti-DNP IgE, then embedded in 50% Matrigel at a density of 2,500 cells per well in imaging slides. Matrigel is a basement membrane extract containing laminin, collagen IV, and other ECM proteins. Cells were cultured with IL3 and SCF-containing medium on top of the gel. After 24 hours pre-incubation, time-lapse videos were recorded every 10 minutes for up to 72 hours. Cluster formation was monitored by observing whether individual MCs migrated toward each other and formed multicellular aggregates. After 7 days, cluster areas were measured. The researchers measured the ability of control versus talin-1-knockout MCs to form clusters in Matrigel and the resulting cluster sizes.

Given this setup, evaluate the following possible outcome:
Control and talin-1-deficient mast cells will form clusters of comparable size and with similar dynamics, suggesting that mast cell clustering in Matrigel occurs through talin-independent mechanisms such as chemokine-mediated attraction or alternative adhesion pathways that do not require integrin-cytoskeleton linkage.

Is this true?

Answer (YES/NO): NO